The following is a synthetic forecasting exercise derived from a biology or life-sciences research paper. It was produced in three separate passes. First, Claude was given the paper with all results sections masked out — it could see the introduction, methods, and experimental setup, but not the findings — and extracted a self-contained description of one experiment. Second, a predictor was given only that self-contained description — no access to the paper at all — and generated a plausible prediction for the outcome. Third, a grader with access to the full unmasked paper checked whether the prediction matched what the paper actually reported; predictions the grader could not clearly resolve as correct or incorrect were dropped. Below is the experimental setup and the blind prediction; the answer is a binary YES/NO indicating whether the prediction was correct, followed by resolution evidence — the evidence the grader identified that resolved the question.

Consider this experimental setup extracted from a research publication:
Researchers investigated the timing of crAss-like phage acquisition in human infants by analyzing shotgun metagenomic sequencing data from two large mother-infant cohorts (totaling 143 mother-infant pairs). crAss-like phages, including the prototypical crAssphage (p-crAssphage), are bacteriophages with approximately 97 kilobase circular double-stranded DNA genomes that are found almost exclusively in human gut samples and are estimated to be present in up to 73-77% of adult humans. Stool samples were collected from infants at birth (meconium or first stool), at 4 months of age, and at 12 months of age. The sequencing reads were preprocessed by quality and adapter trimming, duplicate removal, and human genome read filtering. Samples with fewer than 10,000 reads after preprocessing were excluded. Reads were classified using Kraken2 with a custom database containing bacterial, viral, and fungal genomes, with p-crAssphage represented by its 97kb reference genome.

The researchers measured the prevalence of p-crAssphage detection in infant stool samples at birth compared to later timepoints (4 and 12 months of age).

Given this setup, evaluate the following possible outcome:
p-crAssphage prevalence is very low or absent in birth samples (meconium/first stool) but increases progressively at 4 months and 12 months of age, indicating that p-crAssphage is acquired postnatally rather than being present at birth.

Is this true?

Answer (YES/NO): YES